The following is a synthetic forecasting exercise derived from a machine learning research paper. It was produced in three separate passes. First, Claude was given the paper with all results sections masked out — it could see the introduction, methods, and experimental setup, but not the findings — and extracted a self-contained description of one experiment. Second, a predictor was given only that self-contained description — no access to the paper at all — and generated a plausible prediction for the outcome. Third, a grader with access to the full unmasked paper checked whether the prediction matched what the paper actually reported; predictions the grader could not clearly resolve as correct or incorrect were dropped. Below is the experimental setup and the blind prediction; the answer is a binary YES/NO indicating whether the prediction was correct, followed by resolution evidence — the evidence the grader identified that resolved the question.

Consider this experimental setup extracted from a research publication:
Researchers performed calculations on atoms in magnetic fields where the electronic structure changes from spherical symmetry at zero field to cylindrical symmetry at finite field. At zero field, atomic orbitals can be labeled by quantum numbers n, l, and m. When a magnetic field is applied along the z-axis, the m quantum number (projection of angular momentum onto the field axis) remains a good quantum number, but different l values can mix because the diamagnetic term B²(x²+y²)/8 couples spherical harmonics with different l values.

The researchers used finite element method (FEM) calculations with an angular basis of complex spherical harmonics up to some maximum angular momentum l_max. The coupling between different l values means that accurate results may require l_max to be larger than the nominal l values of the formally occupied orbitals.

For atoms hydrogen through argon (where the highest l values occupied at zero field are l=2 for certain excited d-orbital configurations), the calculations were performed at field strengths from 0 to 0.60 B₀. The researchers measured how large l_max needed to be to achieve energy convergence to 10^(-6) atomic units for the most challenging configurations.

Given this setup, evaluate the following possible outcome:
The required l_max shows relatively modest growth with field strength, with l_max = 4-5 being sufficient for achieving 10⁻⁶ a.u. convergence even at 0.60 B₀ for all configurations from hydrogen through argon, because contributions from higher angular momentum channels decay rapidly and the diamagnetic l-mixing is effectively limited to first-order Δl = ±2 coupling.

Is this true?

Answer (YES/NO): NO